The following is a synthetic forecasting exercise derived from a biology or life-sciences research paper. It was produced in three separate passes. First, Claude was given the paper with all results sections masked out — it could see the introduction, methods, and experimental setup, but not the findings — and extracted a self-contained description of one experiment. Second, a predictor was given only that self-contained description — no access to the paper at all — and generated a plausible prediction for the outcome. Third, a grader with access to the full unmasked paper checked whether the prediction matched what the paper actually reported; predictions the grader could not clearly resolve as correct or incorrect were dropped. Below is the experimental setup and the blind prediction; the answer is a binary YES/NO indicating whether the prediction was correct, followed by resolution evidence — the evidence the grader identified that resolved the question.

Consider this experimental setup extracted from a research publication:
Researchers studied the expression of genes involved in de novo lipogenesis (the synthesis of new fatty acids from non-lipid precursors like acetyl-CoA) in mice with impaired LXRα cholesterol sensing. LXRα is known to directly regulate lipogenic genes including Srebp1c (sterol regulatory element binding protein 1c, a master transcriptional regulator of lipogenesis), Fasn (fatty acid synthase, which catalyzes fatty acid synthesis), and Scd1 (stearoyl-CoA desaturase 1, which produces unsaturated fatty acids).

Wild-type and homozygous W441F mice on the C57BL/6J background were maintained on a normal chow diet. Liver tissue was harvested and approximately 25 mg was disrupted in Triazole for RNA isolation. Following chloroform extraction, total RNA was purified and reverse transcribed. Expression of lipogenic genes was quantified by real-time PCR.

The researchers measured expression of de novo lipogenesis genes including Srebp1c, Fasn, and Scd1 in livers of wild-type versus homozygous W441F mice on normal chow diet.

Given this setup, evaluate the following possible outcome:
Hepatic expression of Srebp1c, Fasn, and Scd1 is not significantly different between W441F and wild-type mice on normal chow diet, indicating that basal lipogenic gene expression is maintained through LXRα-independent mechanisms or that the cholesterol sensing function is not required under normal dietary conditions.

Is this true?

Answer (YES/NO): NO